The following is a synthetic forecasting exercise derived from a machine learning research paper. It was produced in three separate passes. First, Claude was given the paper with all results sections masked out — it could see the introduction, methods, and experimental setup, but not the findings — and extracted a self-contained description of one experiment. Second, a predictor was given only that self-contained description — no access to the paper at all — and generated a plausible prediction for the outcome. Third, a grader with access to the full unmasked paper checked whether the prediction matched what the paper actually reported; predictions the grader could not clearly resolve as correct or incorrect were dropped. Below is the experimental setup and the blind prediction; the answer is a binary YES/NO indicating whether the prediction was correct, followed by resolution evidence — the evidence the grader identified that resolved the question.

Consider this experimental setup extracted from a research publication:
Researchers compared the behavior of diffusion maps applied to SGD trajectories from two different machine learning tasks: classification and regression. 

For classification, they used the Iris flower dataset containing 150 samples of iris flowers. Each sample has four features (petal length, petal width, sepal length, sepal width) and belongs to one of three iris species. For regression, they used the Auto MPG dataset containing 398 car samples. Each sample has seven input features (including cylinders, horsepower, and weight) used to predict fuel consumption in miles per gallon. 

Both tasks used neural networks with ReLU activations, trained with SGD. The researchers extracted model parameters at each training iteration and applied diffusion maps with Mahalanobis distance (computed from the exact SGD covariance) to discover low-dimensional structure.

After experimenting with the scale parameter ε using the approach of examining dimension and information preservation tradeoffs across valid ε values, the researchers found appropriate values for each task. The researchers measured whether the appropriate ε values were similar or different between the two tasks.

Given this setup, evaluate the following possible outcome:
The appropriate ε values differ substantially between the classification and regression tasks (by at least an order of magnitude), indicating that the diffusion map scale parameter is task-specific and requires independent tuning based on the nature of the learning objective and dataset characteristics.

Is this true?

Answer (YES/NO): NO